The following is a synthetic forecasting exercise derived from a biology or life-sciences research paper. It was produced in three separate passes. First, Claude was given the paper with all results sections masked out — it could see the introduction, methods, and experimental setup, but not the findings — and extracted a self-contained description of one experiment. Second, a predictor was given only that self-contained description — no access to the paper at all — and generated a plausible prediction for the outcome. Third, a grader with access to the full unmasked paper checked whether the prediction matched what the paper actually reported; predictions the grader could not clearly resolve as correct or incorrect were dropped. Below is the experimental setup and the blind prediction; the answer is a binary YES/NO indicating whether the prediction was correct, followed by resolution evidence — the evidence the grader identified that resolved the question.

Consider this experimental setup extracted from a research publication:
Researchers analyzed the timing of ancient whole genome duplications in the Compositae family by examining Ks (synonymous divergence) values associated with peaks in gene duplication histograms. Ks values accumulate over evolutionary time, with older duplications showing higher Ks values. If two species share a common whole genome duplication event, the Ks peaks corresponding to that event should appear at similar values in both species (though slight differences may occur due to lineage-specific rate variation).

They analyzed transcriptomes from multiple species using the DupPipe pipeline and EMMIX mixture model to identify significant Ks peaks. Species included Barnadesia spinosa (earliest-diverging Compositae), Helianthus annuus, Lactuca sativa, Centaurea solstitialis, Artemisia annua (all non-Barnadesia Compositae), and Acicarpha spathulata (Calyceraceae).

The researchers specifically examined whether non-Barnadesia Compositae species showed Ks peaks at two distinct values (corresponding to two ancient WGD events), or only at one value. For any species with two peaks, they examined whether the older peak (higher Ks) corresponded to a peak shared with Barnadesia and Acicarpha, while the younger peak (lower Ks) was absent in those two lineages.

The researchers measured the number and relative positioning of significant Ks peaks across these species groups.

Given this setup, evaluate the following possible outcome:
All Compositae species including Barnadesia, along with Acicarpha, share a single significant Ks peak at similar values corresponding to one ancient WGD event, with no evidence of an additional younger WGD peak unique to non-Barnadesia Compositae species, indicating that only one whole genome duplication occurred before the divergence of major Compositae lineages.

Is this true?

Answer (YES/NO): NO